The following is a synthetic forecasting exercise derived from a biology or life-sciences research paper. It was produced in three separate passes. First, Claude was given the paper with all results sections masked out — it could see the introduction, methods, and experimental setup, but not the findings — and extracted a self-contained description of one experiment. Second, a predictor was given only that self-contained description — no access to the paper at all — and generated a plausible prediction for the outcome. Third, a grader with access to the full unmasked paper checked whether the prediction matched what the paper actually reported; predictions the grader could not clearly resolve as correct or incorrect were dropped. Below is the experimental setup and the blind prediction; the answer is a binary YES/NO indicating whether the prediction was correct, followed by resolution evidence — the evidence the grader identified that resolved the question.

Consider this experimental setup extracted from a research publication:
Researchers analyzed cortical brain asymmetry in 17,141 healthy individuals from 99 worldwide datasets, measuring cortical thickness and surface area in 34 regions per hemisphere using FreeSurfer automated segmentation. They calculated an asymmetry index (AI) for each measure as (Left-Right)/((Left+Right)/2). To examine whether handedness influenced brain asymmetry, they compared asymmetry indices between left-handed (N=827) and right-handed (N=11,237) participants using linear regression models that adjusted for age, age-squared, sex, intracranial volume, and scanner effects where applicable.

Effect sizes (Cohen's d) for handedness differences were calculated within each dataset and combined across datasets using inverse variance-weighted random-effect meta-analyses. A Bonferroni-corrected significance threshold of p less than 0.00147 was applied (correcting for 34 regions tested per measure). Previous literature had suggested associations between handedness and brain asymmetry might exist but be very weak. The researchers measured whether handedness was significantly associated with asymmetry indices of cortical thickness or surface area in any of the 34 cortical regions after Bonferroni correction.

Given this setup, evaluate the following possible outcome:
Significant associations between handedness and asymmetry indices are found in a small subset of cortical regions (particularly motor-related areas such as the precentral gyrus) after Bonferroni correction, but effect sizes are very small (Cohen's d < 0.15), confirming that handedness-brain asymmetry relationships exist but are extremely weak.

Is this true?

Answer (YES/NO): NO